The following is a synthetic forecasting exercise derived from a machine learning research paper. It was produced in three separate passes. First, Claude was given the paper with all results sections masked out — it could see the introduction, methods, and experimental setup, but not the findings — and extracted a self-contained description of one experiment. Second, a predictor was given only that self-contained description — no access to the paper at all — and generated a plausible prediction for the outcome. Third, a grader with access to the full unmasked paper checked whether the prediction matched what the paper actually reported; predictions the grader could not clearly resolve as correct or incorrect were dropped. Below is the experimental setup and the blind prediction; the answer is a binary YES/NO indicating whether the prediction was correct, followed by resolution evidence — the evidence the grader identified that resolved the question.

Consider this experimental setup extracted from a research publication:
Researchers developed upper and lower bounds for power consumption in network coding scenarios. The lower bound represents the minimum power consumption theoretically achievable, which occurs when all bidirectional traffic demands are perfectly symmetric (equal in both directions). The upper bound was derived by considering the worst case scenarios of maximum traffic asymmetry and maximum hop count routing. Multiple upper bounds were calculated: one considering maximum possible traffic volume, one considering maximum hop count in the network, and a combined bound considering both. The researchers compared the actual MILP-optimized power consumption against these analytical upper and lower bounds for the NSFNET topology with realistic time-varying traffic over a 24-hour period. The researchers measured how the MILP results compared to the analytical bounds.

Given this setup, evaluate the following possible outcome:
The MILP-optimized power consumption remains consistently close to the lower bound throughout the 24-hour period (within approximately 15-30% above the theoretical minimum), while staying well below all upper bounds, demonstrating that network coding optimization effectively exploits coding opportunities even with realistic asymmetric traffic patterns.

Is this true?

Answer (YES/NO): NO